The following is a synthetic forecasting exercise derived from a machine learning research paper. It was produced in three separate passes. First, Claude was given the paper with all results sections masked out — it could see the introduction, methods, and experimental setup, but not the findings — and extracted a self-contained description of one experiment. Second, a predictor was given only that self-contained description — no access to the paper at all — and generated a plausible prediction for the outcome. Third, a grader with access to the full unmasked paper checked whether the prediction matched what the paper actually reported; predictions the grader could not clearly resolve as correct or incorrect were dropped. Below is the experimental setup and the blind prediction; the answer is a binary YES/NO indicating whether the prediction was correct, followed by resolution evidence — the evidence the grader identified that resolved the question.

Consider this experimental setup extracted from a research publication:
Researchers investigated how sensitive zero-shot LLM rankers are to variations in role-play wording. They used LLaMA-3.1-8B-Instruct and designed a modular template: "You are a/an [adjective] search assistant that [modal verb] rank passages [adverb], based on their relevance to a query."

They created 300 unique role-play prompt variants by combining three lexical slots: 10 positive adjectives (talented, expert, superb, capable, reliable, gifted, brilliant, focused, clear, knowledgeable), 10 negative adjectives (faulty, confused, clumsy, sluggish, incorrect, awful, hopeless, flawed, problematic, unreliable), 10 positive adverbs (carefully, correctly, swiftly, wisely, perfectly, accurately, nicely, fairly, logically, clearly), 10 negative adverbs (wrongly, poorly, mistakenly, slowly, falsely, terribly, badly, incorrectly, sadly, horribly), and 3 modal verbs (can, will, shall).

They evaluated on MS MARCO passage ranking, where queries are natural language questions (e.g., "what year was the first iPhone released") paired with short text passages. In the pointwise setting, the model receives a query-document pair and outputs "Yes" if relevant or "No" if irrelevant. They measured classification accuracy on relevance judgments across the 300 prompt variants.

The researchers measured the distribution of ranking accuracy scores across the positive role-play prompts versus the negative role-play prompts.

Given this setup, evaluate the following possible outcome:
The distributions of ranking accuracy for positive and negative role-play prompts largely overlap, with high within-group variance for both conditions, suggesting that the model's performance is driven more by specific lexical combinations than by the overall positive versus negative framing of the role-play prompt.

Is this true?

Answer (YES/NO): NO